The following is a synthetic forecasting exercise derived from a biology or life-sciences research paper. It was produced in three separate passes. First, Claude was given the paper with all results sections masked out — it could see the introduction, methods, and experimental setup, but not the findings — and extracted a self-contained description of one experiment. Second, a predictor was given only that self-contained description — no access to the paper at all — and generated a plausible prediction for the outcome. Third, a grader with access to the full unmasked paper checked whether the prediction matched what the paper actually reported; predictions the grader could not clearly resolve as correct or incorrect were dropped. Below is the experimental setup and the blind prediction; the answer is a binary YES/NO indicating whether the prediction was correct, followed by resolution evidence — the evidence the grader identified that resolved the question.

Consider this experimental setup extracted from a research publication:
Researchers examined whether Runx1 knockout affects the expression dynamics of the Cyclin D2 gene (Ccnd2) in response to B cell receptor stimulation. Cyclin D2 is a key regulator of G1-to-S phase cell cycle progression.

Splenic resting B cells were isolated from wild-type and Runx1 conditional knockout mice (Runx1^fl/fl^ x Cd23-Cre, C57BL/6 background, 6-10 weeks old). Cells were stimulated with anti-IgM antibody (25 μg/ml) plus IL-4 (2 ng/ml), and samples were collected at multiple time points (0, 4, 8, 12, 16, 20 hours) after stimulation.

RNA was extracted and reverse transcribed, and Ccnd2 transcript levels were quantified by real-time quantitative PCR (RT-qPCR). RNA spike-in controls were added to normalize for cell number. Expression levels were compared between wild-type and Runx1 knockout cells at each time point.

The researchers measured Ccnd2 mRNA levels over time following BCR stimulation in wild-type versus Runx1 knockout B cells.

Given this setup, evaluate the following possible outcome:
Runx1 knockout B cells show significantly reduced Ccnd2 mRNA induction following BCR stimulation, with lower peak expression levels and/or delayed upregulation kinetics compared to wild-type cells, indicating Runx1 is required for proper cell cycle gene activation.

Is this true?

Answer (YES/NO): NO